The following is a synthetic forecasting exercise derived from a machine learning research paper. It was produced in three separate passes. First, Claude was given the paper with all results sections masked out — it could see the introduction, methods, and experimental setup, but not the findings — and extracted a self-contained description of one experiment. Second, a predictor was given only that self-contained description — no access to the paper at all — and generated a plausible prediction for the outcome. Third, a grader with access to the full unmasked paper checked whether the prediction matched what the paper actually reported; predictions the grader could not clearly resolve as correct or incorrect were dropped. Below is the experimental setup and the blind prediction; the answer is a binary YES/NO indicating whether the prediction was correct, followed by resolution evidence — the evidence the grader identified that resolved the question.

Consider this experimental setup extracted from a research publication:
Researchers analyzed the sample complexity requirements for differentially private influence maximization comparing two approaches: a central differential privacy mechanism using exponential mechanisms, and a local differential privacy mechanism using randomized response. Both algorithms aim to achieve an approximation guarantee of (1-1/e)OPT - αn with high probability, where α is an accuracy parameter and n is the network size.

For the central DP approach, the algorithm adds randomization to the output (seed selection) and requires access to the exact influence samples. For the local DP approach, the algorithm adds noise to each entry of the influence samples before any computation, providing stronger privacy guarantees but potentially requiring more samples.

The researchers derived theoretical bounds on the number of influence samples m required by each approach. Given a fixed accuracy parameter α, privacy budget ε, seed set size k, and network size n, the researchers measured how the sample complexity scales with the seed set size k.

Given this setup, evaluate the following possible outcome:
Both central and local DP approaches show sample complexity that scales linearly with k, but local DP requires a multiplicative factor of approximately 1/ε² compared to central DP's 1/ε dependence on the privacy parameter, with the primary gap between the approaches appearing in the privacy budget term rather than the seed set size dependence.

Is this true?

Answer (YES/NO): NO